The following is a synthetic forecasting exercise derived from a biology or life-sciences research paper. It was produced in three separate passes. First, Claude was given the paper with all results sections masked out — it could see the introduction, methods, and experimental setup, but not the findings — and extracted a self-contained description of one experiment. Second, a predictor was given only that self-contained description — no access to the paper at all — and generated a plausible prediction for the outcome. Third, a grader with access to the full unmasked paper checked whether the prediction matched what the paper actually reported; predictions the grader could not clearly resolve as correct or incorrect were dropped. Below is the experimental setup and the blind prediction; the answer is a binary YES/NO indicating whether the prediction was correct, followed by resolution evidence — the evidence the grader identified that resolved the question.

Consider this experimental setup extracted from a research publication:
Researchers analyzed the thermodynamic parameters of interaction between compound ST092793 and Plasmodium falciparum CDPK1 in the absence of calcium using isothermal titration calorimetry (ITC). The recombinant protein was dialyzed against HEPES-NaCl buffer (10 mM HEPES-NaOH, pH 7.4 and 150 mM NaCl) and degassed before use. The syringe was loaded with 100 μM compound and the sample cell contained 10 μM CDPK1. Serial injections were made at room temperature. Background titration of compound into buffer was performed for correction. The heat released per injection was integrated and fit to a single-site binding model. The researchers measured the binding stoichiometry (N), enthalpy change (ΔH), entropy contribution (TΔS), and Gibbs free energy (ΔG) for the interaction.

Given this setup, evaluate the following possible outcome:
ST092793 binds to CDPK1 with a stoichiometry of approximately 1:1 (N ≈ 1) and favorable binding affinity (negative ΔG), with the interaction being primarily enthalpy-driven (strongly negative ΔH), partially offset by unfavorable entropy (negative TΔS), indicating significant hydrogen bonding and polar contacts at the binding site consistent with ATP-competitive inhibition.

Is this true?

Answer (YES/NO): YES